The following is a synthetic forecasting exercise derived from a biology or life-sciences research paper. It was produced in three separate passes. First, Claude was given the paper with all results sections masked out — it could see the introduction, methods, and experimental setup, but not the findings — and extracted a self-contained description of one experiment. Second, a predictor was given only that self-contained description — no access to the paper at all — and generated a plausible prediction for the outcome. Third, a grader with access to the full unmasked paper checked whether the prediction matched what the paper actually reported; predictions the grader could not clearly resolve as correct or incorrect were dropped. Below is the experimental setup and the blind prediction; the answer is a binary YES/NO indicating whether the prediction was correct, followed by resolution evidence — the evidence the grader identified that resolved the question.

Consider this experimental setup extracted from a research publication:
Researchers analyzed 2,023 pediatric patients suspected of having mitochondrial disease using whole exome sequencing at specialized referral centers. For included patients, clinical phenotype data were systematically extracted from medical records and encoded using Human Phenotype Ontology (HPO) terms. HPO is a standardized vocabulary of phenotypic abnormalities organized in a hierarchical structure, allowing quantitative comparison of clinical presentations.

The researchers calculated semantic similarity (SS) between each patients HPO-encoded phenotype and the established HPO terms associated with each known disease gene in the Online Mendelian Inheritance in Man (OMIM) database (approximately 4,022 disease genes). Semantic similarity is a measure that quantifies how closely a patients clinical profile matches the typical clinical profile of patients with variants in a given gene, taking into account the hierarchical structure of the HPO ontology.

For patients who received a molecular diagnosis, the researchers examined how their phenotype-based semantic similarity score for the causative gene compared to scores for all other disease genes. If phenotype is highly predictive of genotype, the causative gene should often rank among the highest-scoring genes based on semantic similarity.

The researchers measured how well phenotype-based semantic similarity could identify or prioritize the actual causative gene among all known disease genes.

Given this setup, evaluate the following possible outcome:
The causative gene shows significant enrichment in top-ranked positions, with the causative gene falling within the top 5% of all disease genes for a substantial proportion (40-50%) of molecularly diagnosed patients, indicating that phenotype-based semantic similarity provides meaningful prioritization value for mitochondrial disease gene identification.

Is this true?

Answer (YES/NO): NO